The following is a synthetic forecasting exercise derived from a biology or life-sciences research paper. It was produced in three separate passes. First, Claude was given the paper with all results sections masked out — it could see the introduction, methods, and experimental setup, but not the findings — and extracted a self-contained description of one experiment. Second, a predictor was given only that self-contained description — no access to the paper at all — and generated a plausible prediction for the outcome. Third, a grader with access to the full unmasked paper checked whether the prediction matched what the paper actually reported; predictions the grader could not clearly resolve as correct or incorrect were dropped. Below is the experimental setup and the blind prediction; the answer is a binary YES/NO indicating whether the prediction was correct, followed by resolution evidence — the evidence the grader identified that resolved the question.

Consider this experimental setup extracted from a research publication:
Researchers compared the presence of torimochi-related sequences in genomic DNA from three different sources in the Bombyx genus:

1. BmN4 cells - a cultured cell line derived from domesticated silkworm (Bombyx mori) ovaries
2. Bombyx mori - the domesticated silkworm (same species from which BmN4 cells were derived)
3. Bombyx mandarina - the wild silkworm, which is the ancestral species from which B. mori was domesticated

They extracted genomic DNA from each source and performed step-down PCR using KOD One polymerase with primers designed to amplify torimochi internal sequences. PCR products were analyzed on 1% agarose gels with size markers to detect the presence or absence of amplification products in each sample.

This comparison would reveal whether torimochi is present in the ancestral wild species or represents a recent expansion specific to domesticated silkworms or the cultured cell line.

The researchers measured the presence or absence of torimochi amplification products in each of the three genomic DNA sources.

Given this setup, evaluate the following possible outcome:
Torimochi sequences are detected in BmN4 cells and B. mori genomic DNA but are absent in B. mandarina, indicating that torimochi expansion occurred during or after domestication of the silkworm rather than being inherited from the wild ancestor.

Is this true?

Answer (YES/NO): NO